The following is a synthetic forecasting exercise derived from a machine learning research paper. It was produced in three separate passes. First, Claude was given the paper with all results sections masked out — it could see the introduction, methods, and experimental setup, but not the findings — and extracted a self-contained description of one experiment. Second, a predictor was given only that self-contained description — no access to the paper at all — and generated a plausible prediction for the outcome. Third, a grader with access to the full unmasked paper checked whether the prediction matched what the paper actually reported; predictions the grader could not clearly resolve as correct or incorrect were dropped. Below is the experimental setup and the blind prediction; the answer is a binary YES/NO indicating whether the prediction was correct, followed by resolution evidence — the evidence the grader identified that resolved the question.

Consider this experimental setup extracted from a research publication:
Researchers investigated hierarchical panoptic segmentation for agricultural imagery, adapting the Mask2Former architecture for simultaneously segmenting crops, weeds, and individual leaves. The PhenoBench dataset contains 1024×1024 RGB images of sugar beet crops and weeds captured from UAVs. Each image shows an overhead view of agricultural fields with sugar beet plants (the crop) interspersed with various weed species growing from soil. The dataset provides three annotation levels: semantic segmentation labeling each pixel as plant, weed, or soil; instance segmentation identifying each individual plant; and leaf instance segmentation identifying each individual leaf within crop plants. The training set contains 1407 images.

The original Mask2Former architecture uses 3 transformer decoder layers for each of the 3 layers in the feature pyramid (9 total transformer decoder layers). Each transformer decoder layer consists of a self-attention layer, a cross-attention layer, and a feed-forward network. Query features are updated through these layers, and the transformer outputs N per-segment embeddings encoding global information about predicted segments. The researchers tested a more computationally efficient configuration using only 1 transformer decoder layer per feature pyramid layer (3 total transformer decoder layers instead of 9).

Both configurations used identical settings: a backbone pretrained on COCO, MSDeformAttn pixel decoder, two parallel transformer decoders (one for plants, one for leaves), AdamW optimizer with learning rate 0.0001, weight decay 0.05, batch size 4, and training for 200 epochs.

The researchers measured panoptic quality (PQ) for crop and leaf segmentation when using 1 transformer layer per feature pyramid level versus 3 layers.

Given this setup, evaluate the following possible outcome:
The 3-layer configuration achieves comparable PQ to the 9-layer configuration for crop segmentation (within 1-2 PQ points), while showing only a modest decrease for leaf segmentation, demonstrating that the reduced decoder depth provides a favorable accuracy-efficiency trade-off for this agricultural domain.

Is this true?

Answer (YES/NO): NO